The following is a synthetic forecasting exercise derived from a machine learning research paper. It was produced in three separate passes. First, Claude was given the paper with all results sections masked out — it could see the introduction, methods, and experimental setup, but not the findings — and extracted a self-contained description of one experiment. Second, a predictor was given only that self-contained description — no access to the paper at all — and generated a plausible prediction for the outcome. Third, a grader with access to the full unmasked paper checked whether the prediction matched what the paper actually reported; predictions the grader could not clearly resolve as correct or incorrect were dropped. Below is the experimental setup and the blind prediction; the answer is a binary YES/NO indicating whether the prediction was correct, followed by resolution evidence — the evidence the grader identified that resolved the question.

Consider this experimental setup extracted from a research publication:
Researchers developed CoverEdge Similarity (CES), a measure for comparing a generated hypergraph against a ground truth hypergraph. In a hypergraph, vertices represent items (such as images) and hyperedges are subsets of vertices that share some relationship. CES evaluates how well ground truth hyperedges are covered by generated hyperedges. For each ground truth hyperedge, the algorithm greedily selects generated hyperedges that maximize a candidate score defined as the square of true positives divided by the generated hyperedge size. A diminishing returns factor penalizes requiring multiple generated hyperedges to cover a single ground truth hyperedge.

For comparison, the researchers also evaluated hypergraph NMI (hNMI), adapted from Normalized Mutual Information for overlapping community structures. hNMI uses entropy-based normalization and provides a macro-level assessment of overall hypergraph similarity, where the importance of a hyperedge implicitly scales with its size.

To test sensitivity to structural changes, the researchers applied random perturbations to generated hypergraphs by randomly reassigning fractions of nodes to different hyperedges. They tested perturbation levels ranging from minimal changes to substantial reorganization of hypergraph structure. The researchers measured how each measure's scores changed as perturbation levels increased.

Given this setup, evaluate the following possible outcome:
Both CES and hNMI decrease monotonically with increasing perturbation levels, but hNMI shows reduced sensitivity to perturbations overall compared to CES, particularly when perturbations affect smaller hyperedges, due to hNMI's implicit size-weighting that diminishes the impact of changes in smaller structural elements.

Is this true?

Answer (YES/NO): NO